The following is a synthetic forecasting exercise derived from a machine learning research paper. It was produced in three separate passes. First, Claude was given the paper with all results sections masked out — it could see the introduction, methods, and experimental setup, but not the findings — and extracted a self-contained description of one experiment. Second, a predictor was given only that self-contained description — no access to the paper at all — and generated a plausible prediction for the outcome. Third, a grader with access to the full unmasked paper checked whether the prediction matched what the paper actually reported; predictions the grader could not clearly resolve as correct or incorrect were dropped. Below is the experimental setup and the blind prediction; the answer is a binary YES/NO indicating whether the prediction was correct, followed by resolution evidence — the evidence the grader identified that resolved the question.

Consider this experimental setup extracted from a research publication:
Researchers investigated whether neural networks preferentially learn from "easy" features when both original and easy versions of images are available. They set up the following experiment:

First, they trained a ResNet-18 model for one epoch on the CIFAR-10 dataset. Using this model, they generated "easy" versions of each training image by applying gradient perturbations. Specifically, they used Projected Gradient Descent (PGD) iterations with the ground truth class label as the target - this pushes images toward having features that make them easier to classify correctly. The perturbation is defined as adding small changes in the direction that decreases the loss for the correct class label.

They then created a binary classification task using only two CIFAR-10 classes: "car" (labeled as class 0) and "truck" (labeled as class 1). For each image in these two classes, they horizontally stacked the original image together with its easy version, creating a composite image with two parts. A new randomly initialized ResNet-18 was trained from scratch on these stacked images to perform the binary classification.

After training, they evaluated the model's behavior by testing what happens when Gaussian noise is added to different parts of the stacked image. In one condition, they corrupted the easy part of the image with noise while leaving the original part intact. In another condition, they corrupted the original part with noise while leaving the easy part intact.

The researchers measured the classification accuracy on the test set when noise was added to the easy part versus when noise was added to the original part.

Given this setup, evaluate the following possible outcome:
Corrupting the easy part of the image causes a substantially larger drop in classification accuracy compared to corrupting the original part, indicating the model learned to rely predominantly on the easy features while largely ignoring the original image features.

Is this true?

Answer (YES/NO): YES